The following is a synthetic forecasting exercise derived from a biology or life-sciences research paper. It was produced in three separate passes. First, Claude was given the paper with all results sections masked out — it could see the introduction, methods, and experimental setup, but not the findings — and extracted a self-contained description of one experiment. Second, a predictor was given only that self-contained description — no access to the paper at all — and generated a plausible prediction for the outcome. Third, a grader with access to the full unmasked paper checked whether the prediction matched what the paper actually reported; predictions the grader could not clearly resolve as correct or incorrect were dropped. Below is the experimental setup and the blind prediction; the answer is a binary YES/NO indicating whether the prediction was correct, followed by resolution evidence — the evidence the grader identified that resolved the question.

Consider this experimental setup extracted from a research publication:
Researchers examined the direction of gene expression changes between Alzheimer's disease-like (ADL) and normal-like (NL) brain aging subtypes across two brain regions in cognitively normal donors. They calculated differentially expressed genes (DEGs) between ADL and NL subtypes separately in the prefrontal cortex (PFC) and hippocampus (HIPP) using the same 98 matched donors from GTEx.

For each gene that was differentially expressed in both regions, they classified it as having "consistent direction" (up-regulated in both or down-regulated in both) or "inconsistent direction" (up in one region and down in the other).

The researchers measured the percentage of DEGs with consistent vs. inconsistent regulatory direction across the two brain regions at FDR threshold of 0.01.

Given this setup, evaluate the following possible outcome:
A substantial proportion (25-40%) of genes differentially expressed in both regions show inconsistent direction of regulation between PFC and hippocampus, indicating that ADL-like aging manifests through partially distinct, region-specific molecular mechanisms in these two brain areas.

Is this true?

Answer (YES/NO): NO